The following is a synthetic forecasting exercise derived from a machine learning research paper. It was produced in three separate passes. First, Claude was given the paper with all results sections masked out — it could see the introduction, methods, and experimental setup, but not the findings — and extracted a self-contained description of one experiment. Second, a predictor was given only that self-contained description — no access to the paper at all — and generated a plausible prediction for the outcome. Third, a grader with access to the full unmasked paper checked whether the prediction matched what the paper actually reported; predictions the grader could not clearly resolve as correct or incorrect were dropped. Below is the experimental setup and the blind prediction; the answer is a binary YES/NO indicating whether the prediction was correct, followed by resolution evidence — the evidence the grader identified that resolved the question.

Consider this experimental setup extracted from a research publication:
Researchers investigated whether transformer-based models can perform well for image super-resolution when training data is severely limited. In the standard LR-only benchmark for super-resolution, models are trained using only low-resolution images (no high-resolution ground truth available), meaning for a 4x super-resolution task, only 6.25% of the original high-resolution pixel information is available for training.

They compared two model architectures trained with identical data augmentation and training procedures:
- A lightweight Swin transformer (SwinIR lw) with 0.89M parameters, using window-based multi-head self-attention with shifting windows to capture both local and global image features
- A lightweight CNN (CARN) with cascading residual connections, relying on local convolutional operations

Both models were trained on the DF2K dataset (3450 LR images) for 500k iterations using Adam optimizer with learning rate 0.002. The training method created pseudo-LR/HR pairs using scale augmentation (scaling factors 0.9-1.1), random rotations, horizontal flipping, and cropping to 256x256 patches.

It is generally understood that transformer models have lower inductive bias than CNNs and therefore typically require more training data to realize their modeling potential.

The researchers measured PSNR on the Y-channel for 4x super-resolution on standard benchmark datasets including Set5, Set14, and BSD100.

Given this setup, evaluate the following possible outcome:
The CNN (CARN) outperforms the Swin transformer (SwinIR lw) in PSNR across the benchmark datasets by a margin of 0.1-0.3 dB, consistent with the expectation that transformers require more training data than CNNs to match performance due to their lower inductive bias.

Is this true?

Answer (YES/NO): NO